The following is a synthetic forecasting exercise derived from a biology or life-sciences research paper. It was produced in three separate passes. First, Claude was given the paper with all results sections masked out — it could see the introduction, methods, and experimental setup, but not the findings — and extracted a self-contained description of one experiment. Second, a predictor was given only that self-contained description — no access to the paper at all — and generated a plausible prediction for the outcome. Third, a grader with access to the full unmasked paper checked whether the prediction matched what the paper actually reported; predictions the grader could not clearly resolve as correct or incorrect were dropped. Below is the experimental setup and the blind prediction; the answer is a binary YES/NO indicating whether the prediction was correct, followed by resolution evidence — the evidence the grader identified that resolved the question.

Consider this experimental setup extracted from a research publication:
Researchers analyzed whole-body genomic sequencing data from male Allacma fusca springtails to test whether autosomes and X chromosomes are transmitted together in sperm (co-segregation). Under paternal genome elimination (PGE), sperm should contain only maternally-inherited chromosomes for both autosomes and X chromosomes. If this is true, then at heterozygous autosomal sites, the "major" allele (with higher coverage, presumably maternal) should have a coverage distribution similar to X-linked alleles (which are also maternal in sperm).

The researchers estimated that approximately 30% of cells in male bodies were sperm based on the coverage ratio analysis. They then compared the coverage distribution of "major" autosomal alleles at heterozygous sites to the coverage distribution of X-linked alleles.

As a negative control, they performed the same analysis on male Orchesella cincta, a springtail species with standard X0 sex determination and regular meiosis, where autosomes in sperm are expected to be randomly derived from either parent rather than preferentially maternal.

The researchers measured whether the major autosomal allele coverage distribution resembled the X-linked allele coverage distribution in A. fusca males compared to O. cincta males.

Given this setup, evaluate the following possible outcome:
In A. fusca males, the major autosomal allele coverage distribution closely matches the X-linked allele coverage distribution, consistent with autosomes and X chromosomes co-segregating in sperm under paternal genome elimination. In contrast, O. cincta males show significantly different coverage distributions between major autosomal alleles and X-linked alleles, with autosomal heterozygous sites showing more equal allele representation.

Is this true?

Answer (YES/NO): YES